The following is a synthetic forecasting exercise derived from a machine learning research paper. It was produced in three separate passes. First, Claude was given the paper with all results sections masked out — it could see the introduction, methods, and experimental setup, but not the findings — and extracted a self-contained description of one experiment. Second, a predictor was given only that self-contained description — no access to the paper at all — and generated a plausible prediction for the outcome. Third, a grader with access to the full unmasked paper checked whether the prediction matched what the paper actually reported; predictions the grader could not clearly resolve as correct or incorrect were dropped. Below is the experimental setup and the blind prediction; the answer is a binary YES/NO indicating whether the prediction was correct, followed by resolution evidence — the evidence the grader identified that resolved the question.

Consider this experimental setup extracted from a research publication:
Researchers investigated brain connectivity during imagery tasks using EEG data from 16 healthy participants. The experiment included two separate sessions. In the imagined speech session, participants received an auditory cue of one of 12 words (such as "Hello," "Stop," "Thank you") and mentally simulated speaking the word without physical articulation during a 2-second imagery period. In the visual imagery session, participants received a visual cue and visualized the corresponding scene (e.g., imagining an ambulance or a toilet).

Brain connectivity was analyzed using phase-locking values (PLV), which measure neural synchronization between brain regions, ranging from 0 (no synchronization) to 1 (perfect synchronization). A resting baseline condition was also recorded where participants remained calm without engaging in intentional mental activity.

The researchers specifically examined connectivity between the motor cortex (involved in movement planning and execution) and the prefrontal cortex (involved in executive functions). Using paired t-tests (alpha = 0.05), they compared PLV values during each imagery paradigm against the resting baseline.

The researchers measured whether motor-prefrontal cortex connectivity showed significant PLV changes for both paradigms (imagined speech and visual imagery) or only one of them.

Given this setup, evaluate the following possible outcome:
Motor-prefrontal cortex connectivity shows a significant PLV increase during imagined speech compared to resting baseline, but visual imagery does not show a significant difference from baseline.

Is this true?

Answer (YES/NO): NO